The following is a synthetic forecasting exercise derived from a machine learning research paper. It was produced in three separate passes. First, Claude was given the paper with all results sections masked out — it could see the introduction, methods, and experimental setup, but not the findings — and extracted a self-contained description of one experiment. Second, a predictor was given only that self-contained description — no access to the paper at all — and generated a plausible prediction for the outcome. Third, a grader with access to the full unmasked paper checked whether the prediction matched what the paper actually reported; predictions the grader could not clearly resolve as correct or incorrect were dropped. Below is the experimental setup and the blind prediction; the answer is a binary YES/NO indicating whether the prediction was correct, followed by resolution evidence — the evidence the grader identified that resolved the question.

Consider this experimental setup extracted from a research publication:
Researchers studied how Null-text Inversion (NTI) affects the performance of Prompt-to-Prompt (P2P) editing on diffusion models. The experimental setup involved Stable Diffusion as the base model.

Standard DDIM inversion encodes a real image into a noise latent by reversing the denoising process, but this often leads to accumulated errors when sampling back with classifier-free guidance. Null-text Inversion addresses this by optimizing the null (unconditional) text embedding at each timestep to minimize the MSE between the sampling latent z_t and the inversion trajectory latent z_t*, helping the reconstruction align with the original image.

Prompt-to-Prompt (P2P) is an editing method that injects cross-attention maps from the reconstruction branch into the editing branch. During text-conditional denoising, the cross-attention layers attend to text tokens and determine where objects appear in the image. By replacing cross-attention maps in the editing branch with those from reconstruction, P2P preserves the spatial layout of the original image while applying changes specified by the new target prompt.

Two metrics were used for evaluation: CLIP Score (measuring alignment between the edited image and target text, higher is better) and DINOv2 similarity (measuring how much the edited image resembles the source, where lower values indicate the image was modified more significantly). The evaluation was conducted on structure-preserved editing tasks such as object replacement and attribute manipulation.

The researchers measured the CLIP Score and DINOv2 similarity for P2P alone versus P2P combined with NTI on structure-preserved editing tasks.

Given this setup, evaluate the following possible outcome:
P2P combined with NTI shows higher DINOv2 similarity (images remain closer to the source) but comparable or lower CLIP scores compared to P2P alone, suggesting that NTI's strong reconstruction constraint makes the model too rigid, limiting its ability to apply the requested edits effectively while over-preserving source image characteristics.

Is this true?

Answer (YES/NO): NO